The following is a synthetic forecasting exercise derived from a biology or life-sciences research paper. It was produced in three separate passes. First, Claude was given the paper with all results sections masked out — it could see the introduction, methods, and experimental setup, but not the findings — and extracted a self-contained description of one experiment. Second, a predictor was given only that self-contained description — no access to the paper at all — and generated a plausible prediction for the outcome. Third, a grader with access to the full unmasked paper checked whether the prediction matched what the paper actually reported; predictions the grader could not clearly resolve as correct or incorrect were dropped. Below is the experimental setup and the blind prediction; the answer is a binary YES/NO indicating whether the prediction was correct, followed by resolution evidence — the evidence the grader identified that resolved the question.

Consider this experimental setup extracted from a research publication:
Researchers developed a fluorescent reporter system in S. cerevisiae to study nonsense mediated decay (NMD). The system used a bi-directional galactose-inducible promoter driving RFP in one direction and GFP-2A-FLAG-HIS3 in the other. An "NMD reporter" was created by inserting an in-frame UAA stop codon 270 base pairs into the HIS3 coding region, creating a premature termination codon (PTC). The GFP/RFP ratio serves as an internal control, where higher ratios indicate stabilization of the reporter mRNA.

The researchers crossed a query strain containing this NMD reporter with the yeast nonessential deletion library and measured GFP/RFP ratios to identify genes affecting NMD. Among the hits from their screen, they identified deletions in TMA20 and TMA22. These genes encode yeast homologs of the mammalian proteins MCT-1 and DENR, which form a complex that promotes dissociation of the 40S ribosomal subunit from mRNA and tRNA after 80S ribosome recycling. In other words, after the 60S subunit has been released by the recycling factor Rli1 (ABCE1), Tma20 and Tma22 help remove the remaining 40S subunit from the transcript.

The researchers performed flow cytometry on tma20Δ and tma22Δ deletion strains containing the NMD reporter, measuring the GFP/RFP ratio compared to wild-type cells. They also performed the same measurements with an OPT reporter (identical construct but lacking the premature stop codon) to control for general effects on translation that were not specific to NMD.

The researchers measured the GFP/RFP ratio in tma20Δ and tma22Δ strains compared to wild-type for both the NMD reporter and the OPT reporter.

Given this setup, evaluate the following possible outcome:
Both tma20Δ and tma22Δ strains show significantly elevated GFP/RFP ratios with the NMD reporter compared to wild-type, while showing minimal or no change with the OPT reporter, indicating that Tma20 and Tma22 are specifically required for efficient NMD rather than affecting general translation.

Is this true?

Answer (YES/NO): NO